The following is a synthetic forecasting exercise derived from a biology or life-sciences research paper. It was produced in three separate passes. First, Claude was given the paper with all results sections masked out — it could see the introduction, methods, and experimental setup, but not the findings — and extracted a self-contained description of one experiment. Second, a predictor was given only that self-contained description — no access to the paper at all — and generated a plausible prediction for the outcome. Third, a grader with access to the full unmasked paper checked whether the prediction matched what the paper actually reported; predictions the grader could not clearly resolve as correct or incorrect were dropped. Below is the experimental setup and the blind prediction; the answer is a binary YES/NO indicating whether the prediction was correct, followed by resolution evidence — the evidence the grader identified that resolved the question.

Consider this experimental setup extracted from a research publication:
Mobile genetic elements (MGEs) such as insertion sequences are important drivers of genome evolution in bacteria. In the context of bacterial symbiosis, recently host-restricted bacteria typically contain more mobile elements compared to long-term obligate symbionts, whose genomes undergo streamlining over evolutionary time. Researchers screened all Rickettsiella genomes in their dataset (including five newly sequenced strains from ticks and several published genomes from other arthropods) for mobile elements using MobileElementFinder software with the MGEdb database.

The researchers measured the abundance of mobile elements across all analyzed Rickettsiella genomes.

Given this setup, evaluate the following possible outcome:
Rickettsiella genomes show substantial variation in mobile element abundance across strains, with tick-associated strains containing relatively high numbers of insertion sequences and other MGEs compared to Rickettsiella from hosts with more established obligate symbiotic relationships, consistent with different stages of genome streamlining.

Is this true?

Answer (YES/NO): NO